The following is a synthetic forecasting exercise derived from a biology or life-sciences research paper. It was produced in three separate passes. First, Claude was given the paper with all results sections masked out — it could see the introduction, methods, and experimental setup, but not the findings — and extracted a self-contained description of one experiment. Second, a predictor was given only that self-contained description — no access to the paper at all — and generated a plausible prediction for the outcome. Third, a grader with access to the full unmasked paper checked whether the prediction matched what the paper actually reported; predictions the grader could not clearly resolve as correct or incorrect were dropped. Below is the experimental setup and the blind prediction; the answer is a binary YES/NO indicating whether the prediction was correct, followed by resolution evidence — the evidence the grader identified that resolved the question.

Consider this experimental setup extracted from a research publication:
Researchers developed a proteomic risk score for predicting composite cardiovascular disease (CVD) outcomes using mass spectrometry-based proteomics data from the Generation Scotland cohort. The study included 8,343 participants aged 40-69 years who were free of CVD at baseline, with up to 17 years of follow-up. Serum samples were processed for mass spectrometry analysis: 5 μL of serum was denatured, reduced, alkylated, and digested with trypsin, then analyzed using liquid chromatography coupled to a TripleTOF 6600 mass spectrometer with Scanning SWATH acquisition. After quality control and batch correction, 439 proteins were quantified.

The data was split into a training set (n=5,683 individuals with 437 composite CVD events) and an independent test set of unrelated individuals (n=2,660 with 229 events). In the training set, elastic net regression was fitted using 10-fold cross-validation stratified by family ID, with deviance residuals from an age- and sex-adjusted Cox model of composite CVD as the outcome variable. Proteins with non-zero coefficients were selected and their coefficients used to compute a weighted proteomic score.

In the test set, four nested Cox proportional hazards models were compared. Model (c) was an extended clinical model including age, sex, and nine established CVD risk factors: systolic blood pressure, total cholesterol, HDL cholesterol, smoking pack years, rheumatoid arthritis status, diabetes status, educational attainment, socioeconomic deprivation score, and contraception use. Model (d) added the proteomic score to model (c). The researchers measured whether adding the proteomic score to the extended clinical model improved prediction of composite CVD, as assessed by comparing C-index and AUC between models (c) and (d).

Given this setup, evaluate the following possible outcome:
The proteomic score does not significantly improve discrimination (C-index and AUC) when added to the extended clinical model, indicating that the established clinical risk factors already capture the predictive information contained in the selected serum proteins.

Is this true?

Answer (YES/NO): NO